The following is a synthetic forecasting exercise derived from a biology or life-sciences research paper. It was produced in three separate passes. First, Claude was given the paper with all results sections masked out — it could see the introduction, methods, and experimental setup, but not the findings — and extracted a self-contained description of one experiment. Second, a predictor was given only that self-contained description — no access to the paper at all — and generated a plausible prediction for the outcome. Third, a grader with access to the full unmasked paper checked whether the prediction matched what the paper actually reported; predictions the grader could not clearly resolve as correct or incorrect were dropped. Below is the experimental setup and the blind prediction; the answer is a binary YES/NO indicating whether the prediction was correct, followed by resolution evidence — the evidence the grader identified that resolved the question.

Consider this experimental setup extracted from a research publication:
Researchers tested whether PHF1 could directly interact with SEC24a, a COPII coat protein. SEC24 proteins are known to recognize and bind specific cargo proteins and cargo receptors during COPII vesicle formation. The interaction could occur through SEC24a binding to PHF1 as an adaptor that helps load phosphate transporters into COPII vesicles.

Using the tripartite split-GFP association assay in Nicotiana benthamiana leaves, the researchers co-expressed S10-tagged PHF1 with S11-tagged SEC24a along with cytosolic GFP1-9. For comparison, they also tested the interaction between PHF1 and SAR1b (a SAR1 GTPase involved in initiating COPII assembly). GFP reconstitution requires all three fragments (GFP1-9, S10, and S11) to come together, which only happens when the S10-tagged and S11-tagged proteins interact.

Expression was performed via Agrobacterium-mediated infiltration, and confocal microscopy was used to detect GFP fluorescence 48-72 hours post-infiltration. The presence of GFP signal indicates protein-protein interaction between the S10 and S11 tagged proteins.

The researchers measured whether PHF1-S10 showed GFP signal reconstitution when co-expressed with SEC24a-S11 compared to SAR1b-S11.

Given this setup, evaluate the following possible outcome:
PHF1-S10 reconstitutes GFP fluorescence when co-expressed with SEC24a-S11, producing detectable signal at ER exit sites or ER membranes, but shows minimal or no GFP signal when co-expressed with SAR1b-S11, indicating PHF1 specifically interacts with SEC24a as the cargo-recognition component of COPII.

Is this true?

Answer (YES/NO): NO